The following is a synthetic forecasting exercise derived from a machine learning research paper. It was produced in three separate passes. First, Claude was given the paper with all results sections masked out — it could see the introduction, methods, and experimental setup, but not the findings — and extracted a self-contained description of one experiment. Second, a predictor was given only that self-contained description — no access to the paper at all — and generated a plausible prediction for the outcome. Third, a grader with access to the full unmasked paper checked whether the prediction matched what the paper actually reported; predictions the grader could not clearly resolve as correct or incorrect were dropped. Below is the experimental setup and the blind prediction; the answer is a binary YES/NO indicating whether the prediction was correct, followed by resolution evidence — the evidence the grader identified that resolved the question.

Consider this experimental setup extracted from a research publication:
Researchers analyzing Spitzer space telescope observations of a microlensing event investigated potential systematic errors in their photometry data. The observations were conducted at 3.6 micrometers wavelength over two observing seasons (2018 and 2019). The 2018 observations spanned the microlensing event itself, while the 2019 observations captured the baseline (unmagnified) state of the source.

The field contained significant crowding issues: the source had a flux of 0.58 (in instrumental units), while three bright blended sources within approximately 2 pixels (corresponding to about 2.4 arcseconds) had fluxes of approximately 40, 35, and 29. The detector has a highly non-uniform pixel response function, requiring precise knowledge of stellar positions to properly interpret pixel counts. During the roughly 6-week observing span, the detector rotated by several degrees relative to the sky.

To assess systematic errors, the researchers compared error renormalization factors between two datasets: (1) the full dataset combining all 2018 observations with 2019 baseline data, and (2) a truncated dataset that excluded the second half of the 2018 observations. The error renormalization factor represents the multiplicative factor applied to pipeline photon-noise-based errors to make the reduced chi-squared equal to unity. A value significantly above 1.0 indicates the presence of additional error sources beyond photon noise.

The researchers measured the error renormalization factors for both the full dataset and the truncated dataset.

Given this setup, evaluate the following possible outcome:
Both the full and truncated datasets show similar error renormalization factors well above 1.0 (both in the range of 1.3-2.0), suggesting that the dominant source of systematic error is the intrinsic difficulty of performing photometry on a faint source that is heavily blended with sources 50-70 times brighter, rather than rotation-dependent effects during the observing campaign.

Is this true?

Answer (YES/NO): NO